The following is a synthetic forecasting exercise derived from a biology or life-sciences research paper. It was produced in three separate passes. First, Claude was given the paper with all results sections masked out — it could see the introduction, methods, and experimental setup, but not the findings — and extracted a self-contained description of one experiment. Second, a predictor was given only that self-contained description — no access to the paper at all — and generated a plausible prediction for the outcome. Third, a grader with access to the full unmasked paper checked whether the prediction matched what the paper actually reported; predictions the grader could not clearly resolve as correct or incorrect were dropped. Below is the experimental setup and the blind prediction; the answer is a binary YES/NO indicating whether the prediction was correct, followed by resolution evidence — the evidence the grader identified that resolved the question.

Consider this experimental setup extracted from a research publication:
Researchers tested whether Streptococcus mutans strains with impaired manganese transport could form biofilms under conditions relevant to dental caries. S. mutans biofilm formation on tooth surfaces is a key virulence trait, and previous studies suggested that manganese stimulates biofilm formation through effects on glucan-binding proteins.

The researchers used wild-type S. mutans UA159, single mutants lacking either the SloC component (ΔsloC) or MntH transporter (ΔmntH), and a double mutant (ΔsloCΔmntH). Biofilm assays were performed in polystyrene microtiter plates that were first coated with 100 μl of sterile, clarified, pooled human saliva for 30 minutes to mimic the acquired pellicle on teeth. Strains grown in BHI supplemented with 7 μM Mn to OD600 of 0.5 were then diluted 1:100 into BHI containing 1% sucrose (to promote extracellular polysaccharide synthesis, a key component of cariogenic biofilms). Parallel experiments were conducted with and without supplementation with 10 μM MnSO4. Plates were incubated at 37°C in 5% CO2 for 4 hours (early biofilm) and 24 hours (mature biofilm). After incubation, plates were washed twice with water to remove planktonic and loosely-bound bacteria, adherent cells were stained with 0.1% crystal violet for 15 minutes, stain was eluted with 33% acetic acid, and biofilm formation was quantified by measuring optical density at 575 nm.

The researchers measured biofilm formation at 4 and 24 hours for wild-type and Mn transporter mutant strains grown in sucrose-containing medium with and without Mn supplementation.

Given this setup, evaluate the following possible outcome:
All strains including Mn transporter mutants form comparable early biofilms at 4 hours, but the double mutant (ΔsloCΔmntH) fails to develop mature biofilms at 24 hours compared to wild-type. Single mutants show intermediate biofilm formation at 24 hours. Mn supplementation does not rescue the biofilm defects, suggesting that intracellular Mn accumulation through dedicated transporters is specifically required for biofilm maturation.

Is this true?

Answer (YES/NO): NO